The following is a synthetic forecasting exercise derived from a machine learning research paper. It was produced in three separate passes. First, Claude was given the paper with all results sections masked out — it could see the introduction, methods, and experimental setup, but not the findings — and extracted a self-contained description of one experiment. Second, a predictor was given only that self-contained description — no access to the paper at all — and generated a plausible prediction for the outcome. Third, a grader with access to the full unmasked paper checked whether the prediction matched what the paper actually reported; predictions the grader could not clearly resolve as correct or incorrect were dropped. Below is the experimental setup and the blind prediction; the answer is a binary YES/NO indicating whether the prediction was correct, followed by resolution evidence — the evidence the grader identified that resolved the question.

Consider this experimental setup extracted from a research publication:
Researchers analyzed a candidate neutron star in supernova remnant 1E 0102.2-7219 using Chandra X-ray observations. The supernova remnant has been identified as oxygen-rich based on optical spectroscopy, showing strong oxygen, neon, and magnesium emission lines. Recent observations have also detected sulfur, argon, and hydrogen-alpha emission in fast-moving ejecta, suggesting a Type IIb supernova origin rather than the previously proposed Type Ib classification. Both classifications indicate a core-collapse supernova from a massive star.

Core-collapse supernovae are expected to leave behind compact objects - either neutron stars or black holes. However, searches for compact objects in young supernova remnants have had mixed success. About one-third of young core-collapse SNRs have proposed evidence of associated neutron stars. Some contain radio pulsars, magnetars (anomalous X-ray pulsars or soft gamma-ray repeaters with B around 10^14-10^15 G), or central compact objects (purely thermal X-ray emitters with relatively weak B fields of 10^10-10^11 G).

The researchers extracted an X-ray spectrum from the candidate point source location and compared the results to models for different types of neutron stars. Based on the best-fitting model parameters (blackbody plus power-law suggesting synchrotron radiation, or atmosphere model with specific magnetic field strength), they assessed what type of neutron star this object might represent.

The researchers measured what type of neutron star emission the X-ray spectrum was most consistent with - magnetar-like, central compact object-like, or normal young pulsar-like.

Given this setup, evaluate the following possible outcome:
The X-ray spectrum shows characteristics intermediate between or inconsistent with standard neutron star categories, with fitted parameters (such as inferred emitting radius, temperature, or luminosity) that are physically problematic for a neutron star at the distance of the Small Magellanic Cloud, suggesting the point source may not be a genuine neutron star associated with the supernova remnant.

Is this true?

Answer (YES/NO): NO